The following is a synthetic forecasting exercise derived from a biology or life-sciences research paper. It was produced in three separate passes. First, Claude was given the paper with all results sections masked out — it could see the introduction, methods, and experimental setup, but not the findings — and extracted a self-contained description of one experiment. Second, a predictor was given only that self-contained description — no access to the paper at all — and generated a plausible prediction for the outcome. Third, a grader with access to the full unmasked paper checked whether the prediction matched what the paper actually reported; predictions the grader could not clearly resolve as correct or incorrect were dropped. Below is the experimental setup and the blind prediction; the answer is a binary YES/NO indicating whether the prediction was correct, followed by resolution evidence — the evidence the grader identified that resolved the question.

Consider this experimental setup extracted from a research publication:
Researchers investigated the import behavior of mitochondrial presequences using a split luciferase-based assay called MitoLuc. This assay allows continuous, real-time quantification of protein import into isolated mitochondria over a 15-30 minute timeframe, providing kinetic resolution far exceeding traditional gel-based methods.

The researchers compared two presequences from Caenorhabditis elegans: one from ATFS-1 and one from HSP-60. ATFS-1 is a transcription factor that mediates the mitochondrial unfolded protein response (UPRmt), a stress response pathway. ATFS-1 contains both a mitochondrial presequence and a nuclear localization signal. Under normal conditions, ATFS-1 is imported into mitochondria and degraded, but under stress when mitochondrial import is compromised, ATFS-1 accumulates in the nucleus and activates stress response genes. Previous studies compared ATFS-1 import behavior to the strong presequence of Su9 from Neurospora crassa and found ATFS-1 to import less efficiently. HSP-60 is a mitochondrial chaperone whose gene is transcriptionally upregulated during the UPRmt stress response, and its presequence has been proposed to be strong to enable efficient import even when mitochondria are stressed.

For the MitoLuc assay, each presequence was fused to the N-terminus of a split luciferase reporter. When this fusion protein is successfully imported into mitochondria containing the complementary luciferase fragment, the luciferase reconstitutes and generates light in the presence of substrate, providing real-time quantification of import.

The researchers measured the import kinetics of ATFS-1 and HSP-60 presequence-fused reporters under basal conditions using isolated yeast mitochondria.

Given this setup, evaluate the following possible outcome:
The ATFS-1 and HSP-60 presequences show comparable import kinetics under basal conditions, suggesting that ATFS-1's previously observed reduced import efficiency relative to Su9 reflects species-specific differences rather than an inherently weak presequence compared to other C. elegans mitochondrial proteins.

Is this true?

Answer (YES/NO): YES